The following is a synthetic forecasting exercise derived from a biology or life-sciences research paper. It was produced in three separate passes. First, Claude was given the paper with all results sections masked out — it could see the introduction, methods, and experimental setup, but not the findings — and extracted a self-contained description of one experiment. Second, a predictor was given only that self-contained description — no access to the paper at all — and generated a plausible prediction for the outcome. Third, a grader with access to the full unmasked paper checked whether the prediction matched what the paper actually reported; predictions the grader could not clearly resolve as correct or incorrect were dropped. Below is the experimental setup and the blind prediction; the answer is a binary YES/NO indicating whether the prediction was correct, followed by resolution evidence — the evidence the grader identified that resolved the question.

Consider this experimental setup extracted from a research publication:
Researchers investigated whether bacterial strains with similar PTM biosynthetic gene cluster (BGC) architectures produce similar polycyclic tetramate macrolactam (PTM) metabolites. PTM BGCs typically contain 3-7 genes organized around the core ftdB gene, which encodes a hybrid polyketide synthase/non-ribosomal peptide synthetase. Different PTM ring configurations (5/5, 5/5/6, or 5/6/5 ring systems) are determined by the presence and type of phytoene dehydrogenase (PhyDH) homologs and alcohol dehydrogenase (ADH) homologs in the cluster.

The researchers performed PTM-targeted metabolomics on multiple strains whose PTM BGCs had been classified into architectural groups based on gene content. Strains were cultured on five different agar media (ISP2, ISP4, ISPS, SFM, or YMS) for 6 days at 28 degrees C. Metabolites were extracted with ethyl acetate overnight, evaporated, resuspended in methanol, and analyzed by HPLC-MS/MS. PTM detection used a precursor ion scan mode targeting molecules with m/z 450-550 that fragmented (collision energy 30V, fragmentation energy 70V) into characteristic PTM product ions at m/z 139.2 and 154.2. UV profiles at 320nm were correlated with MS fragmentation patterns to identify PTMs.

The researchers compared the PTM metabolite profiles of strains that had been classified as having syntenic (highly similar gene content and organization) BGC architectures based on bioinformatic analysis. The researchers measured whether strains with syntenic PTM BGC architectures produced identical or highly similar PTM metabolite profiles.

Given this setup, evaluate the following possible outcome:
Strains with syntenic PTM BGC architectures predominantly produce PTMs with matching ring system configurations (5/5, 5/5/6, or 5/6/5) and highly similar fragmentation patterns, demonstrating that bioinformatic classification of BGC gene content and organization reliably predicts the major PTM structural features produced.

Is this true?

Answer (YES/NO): NO